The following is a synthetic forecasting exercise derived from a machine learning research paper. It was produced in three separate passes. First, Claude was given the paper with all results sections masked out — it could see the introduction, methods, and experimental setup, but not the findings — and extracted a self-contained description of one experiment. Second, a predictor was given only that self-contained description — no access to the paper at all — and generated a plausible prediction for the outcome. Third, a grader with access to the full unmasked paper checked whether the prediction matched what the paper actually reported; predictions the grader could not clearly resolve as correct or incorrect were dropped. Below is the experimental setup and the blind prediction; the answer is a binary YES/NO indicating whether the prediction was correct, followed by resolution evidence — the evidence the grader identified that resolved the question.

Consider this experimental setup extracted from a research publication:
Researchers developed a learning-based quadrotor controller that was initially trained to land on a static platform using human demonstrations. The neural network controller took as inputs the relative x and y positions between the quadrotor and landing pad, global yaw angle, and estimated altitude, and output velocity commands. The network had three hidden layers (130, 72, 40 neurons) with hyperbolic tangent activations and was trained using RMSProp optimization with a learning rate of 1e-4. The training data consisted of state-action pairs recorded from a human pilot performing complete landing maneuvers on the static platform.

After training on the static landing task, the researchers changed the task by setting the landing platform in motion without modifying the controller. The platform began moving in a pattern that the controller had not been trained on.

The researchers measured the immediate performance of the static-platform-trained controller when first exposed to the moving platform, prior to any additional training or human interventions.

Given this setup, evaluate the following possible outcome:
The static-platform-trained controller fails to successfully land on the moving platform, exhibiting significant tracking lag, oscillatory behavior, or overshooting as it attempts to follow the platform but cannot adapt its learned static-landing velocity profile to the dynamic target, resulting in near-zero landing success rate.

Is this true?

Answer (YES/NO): YES